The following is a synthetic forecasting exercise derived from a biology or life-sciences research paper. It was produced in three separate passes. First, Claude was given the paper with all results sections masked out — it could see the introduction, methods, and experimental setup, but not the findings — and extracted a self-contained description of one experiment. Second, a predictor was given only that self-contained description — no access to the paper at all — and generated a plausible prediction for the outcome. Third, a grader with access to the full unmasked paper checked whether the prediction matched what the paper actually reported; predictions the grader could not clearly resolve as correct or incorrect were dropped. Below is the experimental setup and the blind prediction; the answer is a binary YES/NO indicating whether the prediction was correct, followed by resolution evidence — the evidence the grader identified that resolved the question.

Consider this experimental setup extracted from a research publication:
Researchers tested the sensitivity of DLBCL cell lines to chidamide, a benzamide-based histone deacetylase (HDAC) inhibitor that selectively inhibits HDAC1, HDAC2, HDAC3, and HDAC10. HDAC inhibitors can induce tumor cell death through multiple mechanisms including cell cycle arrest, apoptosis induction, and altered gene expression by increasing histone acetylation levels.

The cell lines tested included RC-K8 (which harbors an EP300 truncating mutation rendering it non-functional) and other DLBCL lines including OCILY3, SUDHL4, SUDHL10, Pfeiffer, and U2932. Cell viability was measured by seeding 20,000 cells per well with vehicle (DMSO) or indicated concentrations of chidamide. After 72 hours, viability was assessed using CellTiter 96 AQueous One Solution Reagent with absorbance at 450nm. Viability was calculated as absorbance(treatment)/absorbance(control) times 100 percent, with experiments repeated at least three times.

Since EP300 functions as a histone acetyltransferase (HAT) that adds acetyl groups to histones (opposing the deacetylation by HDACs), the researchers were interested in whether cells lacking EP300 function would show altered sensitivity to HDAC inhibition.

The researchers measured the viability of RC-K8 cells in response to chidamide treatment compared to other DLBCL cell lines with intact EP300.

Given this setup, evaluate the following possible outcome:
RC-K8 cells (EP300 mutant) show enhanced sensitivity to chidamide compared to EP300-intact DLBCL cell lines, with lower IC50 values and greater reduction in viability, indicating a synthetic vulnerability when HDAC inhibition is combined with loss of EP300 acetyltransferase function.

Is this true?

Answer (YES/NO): NO